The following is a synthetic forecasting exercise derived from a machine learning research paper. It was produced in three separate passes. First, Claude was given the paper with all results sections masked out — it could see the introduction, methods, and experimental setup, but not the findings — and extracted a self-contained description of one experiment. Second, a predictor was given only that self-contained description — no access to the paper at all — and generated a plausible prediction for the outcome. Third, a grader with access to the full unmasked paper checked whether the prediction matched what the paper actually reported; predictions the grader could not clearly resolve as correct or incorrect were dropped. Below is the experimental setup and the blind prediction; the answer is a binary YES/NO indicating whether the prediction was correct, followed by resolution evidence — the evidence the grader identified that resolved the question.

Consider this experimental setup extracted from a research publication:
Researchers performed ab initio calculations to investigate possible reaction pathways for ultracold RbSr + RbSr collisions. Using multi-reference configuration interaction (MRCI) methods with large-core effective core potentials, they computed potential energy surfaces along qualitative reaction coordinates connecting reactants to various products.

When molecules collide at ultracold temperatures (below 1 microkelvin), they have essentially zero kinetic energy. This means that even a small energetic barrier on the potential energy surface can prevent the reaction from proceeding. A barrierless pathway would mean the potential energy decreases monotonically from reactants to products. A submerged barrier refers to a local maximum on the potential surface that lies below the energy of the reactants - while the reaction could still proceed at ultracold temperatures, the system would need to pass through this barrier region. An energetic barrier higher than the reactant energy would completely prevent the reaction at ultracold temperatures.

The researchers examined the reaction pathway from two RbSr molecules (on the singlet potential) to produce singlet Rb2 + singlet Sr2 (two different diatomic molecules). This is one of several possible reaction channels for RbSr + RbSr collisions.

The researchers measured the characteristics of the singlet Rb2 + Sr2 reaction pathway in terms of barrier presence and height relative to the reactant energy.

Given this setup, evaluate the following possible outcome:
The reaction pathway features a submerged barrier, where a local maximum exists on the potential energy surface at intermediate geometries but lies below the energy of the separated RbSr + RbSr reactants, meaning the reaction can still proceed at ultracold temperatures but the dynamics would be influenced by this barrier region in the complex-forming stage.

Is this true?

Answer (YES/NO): YES